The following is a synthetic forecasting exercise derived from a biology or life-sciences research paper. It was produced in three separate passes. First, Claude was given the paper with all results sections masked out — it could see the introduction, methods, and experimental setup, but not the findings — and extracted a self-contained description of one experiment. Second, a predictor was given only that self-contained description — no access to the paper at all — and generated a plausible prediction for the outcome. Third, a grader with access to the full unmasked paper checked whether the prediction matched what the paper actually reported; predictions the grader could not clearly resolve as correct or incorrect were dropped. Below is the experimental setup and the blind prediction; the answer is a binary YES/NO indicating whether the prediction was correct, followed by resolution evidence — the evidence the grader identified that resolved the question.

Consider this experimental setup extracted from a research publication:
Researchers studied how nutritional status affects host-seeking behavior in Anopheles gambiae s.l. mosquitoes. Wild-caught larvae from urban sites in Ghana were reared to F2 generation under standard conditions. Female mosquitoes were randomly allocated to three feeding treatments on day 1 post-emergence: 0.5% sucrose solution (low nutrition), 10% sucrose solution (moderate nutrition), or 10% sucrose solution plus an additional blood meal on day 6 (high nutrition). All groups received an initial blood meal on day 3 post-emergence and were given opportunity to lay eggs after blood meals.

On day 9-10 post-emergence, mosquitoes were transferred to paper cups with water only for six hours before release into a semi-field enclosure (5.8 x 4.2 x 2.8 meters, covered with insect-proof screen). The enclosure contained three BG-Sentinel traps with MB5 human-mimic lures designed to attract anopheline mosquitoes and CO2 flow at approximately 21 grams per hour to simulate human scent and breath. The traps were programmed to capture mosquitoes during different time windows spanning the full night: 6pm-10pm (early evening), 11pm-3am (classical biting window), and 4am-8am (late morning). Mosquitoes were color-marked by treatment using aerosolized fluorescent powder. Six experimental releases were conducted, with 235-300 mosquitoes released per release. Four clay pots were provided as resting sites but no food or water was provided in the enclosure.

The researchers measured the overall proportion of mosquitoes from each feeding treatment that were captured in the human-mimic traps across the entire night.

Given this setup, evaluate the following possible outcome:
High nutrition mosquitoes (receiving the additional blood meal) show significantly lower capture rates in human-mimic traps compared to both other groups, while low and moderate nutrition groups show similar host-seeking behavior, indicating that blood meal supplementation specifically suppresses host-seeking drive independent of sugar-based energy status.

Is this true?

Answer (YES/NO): NO